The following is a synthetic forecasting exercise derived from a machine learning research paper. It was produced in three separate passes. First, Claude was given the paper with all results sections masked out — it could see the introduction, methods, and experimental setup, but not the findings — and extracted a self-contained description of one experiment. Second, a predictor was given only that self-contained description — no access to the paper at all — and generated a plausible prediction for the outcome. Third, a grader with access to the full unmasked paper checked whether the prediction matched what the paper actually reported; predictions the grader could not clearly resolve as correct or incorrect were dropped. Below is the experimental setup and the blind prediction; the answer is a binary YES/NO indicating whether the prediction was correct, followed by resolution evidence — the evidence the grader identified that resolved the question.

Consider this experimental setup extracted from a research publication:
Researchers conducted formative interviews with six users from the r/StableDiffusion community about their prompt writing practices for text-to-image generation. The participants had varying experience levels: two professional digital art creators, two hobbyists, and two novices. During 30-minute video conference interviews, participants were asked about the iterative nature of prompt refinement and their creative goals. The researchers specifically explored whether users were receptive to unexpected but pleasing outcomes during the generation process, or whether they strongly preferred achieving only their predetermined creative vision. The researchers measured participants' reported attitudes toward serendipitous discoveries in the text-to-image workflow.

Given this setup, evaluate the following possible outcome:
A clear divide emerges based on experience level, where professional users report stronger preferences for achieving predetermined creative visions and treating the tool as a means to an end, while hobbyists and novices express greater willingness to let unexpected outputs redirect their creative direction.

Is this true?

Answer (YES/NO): NO